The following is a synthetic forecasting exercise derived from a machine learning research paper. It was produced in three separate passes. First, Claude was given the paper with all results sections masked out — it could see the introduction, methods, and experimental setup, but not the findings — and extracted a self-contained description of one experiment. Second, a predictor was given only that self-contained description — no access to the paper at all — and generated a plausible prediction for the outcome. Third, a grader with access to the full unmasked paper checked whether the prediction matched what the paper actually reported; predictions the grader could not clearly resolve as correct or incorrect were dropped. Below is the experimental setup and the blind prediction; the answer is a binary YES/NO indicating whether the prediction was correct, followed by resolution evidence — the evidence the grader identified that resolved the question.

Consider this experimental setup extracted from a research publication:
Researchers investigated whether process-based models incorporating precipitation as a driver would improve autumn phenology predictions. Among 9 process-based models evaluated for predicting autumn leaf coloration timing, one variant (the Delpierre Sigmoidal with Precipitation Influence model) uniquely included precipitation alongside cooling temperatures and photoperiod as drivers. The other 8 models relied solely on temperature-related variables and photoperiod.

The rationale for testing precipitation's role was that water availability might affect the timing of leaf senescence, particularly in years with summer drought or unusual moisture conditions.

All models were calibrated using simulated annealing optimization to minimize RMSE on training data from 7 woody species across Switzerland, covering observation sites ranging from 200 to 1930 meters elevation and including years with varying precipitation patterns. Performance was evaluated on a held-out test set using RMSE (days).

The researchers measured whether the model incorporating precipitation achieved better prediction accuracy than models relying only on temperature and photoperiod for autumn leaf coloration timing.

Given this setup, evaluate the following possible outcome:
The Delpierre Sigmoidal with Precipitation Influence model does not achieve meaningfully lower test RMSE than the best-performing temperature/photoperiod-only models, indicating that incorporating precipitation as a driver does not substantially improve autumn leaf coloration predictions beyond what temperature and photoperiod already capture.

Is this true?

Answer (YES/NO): YES